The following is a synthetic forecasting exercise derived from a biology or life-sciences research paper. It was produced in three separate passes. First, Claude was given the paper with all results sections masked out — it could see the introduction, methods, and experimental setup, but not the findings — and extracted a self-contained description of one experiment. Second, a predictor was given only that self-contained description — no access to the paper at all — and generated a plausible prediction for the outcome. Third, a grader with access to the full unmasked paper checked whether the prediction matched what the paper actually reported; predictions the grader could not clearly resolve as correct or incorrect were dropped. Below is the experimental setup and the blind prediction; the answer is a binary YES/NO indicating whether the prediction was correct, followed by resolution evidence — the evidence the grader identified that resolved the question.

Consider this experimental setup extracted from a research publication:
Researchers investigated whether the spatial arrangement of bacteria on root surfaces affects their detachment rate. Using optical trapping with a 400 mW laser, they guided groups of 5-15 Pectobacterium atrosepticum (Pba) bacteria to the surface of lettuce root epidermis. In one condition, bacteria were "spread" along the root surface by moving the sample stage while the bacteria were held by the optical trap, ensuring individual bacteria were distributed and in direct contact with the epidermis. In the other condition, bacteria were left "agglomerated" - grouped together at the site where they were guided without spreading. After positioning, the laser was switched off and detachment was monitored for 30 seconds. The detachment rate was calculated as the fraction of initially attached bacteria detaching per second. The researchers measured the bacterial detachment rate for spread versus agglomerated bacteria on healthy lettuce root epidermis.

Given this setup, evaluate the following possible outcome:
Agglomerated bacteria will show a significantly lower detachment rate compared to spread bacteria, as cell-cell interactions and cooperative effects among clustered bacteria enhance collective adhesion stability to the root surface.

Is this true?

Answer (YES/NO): NO